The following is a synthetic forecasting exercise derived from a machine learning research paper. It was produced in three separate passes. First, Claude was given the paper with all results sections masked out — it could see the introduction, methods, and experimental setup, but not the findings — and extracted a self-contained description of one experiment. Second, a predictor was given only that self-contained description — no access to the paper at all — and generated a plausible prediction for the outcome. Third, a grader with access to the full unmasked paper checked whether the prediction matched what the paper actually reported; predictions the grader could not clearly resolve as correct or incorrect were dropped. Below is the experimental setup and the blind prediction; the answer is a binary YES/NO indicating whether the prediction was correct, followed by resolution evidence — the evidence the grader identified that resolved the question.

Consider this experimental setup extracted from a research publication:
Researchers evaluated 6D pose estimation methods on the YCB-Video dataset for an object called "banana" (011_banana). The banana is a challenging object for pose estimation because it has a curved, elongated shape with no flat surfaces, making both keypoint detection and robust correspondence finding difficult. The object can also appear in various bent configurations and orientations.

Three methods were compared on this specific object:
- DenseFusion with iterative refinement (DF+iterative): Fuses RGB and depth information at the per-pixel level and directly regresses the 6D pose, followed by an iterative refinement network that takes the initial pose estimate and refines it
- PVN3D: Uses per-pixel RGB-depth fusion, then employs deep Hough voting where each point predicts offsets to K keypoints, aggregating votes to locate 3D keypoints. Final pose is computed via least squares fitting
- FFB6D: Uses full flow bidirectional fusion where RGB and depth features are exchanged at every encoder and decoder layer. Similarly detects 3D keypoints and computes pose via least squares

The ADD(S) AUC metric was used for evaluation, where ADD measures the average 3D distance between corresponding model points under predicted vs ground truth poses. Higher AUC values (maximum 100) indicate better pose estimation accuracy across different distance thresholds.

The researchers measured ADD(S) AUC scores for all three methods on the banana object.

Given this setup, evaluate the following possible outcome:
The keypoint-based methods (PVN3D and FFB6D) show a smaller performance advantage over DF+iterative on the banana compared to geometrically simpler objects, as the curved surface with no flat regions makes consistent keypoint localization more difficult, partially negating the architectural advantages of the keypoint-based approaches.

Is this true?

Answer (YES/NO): NO